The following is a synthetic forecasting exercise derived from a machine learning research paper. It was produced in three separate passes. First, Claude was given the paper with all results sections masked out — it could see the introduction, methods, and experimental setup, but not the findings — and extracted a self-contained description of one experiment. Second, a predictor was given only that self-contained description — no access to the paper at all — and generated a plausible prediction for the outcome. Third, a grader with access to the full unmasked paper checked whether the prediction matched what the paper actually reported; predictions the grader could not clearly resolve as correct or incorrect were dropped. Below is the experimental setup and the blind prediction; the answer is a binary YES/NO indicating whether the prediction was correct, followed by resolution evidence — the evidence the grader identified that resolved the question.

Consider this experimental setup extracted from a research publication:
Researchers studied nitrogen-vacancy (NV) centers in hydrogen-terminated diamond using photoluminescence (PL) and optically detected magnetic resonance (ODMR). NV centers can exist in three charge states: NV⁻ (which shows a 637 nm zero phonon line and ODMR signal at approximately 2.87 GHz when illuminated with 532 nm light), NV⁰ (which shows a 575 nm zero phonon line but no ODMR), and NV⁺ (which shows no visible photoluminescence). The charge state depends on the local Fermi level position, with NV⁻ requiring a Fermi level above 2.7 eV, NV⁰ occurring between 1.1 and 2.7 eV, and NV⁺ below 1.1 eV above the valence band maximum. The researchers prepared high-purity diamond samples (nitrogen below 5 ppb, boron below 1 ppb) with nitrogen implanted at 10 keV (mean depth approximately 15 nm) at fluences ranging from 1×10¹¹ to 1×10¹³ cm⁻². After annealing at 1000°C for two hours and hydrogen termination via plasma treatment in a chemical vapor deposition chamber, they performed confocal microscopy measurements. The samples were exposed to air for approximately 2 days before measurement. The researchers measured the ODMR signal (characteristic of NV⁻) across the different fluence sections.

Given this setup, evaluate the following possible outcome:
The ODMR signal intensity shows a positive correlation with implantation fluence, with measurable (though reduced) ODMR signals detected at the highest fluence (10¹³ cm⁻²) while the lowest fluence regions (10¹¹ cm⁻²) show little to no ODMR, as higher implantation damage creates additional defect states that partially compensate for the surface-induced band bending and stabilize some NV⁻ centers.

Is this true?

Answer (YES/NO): NO